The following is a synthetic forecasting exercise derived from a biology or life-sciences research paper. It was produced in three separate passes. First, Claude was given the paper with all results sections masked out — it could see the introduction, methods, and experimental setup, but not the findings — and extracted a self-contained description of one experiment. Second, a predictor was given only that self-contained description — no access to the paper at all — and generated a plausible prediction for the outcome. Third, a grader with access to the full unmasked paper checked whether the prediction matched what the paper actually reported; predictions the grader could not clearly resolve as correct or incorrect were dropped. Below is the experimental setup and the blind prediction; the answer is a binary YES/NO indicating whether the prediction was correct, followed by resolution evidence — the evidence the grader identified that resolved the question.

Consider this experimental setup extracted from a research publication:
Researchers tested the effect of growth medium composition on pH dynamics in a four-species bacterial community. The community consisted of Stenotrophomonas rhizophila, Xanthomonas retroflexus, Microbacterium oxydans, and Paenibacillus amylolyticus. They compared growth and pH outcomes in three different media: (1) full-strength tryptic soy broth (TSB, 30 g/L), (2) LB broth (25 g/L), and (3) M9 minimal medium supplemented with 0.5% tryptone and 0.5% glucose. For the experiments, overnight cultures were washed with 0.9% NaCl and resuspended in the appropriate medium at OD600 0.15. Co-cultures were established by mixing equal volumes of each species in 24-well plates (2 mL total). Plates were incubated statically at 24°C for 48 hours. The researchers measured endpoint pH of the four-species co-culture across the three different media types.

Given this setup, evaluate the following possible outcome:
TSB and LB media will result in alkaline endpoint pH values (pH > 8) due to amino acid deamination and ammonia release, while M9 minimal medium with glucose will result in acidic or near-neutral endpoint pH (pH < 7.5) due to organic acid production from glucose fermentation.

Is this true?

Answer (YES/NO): NO